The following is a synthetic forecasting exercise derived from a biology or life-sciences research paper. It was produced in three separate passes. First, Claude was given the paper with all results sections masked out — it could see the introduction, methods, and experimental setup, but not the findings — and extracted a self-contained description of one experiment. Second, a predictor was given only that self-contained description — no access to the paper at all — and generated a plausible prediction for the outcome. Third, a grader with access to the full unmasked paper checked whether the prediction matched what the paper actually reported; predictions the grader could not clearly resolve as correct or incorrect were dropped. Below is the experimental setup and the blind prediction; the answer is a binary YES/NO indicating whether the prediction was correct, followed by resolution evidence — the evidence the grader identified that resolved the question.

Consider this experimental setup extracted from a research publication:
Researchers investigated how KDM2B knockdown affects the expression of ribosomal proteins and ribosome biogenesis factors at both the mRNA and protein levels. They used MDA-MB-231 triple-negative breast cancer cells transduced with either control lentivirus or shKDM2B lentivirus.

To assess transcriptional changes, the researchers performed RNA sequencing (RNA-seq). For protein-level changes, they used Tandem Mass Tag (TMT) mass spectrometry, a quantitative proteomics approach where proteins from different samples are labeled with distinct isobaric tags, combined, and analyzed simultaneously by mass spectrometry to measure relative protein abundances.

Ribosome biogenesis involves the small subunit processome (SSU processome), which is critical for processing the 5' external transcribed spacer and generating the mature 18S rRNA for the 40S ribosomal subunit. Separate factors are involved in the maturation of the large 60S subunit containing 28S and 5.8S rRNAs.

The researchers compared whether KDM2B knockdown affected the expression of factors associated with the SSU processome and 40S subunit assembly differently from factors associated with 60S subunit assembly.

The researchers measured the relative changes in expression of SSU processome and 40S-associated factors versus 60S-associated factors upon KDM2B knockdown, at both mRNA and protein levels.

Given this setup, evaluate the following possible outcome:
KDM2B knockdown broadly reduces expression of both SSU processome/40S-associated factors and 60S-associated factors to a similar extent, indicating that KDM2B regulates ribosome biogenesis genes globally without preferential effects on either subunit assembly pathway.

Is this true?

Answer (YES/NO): NO